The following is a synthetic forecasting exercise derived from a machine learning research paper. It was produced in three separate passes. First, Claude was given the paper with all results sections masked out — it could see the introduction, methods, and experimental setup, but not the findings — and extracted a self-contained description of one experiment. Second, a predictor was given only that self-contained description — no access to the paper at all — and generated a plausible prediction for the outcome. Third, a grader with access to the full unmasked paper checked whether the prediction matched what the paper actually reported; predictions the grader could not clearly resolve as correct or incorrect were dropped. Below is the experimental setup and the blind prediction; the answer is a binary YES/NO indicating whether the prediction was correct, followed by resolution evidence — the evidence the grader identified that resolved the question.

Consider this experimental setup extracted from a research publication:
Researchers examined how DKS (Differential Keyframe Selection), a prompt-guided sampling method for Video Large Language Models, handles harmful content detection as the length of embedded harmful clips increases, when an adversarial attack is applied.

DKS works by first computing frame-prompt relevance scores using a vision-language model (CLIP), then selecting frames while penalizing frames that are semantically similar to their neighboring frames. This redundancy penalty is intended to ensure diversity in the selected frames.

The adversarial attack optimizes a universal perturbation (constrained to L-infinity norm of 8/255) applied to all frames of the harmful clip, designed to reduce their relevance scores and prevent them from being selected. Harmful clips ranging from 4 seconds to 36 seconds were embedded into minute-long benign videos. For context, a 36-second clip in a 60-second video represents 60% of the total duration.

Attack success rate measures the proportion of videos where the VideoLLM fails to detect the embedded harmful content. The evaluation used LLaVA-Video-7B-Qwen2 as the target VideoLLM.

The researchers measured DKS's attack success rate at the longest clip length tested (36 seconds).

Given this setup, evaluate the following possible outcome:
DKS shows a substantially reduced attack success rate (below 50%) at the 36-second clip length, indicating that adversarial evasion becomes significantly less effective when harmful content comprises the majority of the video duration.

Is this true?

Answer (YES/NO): NO